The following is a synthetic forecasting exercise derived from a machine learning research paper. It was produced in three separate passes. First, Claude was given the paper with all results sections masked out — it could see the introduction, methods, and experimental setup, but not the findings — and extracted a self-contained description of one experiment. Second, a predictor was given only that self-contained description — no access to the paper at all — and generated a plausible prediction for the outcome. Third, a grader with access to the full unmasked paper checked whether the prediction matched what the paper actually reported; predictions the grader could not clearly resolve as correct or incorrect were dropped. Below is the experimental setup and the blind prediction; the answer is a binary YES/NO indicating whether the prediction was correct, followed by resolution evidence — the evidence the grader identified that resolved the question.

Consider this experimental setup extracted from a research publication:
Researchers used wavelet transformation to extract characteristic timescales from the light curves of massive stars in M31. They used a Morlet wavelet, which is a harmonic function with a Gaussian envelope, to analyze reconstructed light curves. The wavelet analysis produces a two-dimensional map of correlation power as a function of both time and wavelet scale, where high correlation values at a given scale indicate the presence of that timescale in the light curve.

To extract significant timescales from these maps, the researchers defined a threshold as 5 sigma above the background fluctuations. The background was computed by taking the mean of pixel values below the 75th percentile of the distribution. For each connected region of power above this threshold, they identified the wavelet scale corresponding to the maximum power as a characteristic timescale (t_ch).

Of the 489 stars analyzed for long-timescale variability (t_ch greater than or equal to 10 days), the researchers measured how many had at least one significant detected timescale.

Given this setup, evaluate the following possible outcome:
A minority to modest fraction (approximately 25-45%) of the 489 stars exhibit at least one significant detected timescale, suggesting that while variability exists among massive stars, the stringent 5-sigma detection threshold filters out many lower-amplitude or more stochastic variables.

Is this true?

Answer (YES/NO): NO